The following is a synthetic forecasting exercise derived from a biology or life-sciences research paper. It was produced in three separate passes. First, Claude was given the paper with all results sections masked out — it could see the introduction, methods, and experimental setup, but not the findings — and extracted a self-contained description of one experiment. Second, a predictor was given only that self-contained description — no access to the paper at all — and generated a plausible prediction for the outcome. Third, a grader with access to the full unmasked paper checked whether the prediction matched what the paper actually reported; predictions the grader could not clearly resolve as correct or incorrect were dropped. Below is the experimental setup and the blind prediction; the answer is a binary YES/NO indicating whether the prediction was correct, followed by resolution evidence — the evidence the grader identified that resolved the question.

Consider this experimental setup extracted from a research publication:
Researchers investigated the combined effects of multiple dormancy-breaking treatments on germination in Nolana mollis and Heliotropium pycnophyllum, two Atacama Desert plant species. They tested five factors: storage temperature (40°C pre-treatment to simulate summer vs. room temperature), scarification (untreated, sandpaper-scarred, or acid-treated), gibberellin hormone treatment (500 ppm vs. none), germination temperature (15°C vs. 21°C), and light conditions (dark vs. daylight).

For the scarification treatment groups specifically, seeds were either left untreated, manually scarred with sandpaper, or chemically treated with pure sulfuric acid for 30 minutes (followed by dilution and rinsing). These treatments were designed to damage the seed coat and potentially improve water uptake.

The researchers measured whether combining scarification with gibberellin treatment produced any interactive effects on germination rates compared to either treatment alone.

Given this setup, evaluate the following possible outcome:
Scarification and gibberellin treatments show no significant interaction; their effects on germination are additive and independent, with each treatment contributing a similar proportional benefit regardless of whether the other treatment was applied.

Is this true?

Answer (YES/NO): NO